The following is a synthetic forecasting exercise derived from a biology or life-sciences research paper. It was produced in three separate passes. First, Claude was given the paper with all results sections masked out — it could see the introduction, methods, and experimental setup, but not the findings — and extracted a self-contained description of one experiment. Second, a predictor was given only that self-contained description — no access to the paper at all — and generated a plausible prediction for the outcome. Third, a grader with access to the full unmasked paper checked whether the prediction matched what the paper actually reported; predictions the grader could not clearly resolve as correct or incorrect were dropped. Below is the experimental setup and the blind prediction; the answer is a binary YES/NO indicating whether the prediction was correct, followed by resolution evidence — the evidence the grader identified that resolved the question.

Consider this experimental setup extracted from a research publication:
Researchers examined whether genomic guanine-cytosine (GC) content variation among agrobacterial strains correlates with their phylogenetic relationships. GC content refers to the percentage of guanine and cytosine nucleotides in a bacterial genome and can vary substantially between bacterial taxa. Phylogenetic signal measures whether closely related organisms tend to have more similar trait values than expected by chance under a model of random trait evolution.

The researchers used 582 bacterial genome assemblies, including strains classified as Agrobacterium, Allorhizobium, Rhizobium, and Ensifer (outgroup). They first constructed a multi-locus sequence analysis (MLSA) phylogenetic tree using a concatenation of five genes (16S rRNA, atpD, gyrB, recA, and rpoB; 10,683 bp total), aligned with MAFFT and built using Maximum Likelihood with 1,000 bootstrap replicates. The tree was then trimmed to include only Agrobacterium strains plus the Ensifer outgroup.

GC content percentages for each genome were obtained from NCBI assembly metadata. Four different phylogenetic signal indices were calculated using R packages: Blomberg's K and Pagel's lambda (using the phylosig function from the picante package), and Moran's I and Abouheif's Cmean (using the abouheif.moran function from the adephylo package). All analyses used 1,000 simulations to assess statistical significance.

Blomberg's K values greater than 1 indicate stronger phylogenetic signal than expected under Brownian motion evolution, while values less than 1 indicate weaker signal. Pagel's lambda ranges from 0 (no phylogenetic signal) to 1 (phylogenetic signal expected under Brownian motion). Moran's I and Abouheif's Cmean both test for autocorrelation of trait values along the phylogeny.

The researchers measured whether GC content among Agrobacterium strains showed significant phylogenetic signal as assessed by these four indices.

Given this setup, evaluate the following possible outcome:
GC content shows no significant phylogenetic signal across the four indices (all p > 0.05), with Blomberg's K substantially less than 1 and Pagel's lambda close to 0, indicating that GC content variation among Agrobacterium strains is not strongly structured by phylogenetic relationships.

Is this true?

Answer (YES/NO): NO